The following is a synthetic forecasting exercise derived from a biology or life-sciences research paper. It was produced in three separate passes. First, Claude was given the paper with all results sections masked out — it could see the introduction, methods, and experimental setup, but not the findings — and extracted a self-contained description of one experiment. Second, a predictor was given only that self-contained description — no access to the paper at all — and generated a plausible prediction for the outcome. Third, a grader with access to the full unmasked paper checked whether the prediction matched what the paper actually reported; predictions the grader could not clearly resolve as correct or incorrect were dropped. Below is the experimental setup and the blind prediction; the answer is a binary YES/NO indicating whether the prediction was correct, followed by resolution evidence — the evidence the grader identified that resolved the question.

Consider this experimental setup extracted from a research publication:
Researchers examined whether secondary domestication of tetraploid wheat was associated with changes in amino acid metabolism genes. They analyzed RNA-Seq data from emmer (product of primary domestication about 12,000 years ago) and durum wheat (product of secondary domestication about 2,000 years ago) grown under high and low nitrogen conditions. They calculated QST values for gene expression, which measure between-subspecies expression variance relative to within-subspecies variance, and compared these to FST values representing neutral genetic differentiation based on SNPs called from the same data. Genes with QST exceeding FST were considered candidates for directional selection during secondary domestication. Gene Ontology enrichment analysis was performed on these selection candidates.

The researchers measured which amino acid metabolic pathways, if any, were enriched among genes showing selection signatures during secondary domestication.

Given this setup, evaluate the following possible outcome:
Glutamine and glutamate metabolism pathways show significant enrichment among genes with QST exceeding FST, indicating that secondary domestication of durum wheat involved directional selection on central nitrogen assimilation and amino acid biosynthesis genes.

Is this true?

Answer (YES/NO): NO